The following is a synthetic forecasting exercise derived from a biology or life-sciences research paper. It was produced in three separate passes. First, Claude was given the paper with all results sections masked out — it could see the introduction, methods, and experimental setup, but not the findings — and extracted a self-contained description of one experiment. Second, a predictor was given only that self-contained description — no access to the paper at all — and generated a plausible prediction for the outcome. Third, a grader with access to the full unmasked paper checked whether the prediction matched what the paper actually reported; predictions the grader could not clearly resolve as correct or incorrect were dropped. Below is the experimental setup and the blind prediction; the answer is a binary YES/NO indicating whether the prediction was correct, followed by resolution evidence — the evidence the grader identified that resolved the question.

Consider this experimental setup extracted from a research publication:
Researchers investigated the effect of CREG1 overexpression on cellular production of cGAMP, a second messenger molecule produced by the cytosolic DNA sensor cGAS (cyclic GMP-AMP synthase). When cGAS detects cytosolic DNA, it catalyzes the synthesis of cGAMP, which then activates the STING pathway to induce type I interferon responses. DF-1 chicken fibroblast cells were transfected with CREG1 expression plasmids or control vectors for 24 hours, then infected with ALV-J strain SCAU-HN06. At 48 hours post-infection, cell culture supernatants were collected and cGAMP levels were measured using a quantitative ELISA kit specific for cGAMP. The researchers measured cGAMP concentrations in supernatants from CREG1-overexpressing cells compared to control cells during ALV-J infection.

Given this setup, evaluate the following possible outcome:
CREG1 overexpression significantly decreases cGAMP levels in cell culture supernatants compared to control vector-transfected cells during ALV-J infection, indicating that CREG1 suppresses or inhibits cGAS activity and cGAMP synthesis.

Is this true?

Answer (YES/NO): NO